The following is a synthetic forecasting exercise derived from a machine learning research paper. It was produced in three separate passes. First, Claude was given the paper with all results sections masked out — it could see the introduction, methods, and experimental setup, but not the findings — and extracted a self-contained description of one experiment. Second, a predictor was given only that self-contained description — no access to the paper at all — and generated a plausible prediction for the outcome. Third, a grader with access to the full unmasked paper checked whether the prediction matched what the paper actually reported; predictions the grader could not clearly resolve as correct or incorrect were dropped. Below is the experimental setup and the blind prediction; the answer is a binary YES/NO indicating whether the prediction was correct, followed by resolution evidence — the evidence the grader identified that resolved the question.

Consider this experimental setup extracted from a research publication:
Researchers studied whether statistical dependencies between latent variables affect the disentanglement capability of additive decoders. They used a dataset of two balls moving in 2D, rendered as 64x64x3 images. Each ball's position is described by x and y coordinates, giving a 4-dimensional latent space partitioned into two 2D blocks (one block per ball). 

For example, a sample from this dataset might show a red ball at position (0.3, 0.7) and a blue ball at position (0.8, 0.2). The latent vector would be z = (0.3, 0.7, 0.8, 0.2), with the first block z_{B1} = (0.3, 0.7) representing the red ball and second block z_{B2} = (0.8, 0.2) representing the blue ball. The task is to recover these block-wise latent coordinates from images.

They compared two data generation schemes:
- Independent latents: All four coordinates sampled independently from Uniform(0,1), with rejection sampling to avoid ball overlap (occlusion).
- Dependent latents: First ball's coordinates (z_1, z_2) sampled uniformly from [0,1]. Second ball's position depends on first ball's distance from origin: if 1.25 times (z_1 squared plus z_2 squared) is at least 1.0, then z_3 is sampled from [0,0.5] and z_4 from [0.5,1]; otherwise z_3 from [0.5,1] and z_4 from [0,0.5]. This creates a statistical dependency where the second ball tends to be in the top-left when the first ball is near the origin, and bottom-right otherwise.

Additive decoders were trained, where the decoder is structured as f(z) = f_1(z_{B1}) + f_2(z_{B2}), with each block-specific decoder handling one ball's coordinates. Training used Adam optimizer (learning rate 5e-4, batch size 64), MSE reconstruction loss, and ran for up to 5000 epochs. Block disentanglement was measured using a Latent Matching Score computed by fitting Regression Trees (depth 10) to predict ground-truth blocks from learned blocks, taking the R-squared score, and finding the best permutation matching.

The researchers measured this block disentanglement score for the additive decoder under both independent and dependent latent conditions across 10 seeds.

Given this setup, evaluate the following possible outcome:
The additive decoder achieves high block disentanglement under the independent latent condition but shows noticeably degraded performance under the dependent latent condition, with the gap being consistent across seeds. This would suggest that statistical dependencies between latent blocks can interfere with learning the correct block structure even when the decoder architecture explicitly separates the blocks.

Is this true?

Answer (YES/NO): NO